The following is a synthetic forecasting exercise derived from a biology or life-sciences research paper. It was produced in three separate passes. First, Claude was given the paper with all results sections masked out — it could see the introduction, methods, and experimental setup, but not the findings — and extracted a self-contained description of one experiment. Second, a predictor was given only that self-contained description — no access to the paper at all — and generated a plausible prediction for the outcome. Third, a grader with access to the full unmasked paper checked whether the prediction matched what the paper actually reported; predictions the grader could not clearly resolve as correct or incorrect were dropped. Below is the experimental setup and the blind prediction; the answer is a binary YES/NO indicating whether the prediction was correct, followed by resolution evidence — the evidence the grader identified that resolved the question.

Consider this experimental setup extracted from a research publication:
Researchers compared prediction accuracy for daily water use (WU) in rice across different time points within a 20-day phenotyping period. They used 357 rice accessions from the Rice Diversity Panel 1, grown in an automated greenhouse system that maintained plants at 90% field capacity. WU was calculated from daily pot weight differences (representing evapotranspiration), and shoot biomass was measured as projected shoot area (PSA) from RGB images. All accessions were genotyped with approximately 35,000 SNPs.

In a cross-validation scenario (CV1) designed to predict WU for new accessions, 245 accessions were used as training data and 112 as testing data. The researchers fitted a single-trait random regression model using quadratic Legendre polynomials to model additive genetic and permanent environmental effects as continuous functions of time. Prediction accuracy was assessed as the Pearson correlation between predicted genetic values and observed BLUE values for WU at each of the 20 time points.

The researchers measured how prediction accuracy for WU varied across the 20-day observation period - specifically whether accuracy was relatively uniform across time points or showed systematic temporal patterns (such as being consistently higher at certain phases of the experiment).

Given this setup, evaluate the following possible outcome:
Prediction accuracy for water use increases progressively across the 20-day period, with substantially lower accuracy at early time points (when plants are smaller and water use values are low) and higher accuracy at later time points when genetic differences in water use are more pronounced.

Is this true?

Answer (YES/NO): YES